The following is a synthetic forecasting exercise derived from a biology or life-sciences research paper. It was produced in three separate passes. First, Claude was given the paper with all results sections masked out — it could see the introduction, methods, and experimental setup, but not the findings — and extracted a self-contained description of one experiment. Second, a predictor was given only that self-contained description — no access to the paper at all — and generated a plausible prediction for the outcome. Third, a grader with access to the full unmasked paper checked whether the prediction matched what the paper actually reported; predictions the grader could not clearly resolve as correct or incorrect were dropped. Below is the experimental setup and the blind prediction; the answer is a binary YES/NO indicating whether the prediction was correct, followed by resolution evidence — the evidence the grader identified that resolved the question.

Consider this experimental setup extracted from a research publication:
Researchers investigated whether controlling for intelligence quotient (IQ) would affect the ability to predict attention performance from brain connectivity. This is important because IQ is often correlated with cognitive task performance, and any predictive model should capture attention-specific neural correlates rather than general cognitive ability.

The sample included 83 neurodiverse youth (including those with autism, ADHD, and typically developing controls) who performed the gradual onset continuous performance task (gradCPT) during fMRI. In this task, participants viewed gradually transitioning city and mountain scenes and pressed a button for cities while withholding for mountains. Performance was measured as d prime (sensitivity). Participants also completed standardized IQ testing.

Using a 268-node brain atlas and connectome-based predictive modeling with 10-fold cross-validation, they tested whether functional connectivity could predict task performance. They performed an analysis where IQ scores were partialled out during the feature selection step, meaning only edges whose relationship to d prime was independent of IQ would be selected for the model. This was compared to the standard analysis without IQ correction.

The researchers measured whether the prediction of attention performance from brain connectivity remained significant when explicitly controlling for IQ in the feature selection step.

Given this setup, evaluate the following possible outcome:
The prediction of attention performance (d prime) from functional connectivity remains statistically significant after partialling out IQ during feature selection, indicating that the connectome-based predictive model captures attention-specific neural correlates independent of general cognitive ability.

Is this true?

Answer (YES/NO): YES